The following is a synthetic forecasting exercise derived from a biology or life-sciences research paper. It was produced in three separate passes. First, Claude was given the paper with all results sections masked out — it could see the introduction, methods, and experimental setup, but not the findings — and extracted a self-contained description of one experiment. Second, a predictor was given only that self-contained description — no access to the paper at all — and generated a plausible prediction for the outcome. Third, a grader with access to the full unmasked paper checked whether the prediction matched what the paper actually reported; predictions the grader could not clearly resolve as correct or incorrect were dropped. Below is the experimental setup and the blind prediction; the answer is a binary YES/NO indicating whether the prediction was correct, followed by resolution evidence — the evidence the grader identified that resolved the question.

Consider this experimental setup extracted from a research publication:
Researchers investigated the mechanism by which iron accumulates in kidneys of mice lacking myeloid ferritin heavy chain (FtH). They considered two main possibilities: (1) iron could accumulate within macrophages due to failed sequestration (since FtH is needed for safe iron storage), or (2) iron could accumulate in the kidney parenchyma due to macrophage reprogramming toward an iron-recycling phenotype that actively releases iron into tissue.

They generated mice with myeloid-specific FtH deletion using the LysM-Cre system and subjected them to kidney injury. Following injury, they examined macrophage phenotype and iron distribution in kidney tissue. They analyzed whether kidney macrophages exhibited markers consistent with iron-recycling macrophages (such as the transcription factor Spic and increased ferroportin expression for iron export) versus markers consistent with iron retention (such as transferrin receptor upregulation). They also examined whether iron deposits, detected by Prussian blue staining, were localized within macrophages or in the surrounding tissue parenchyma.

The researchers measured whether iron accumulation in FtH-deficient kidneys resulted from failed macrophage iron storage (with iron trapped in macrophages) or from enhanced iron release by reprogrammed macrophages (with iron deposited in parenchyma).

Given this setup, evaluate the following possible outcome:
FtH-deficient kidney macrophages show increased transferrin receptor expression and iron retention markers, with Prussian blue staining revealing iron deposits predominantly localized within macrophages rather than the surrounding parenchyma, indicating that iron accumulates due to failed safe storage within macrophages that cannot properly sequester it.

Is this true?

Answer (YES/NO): NO